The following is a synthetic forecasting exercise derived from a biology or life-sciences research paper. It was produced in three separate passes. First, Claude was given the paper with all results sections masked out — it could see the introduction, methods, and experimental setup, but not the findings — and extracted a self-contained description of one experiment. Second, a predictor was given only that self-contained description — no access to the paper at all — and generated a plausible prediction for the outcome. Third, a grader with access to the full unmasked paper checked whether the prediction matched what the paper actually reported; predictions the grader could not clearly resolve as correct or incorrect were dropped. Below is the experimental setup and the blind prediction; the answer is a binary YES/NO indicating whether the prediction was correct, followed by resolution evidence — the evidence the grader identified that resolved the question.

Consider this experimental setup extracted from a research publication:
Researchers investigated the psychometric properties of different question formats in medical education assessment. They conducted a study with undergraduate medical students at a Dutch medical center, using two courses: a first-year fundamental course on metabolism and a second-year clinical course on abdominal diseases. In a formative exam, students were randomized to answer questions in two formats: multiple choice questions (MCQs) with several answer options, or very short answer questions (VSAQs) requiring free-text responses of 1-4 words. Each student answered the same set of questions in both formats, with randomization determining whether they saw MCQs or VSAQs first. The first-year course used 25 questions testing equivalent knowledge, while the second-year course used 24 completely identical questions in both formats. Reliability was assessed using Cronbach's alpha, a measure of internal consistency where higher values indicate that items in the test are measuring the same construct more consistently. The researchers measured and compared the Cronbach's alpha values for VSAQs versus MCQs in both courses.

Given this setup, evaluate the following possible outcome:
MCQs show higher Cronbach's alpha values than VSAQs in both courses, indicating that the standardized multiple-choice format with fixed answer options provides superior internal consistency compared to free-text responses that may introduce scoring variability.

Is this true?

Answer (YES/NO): NO